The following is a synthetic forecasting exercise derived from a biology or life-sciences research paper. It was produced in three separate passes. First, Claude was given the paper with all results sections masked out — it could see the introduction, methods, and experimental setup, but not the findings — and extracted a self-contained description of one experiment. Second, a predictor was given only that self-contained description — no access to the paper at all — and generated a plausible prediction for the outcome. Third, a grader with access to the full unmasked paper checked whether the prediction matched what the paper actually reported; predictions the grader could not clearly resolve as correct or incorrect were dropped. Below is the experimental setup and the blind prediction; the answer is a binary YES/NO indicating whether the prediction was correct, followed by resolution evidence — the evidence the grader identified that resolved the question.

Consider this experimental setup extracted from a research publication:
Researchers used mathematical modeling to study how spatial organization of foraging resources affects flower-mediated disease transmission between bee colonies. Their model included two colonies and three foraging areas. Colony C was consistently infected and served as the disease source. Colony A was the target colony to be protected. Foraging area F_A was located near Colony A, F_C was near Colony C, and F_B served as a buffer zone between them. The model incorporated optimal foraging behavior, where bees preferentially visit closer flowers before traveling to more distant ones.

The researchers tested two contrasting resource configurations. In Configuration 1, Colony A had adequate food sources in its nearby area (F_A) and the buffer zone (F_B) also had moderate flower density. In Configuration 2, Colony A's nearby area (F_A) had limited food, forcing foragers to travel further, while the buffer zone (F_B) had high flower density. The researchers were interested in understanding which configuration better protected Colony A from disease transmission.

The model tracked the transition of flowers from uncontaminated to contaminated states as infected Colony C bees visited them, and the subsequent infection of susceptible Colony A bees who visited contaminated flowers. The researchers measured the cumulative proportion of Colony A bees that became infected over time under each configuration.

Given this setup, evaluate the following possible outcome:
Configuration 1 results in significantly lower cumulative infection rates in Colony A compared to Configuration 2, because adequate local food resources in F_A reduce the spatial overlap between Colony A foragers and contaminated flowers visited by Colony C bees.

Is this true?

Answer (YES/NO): NO